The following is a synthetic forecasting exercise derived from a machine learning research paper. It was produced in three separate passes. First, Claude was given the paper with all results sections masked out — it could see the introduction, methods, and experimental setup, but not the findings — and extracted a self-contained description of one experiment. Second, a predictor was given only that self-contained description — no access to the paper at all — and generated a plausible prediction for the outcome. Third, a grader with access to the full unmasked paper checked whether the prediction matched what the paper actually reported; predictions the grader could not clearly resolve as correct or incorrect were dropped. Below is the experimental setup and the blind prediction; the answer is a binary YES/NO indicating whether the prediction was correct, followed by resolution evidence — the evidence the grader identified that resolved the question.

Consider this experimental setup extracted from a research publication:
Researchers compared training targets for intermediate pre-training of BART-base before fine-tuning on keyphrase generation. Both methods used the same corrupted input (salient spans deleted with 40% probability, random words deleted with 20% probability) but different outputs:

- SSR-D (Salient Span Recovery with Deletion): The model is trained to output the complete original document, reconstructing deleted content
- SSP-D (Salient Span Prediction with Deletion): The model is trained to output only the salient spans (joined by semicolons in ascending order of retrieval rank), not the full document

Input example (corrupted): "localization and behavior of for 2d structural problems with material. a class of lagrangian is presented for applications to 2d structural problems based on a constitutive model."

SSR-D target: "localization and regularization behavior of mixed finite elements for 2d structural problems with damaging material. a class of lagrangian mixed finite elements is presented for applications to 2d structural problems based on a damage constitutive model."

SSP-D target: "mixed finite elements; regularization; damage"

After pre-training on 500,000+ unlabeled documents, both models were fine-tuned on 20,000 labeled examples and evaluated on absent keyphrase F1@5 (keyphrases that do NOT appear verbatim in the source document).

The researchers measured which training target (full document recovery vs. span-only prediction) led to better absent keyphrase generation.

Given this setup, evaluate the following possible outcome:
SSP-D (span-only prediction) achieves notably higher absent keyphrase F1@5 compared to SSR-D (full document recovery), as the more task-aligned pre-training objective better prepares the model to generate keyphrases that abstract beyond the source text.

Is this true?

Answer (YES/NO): NO